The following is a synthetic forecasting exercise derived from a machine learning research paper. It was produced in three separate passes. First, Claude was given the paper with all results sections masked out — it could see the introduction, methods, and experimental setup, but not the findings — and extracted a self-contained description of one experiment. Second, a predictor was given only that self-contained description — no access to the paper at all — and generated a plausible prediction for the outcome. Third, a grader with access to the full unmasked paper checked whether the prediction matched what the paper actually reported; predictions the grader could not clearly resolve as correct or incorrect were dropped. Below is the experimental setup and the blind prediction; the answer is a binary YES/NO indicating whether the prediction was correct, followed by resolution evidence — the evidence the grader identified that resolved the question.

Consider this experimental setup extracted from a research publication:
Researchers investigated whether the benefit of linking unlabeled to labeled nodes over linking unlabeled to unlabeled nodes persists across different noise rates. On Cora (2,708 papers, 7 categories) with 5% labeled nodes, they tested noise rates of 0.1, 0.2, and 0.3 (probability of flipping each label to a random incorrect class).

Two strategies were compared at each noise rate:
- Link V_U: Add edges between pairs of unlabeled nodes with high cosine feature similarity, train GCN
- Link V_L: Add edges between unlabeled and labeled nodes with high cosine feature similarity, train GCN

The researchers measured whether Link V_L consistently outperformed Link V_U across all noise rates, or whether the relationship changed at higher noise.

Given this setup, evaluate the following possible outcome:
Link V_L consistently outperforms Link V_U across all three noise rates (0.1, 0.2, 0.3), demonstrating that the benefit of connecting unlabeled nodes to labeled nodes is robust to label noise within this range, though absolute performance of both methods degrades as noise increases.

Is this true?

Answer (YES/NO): YES